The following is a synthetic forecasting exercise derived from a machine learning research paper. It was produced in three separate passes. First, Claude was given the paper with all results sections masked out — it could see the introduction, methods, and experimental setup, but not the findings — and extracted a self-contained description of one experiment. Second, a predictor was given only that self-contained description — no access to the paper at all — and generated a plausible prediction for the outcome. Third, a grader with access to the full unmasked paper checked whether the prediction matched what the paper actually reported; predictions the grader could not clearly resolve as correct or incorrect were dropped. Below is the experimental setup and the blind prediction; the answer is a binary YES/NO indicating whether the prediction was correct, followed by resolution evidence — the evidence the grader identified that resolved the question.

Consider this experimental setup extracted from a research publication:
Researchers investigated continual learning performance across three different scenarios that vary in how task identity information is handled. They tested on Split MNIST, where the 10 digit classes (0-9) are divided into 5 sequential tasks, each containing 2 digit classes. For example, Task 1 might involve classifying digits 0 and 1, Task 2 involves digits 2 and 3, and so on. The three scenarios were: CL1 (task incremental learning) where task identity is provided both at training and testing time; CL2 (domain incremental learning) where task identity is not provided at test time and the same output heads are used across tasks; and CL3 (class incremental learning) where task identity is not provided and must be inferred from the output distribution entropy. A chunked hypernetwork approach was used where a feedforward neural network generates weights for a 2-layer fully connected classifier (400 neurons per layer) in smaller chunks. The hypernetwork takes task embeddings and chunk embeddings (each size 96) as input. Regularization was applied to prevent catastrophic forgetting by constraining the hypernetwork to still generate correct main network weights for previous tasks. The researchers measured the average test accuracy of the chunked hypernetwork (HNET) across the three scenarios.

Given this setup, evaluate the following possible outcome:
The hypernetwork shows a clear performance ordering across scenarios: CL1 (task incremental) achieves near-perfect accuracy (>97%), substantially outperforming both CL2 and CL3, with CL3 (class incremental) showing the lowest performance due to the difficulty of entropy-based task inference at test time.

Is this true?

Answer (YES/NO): YES